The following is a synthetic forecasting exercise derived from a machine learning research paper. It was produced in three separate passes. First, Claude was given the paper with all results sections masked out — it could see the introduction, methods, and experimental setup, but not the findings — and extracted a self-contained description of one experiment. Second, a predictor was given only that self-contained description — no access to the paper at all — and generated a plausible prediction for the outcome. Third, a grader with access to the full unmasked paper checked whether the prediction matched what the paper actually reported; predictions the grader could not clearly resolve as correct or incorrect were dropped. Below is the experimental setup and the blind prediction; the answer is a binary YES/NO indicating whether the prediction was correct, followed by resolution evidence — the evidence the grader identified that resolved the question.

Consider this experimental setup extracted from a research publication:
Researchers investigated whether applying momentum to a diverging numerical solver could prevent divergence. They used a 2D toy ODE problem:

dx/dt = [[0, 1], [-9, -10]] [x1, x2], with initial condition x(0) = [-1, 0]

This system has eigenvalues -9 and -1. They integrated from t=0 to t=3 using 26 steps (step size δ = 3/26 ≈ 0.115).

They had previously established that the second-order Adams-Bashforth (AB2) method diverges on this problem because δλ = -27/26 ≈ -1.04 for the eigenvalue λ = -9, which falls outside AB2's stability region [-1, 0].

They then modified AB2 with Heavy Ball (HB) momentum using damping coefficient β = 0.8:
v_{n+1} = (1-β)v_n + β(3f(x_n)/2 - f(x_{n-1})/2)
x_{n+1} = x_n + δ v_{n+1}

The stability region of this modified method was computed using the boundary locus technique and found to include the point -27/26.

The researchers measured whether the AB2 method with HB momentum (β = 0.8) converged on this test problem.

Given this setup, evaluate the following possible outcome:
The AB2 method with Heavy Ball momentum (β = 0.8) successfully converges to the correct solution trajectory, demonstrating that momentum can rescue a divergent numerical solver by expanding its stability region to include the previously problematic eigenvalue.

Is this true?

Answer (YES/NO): YES